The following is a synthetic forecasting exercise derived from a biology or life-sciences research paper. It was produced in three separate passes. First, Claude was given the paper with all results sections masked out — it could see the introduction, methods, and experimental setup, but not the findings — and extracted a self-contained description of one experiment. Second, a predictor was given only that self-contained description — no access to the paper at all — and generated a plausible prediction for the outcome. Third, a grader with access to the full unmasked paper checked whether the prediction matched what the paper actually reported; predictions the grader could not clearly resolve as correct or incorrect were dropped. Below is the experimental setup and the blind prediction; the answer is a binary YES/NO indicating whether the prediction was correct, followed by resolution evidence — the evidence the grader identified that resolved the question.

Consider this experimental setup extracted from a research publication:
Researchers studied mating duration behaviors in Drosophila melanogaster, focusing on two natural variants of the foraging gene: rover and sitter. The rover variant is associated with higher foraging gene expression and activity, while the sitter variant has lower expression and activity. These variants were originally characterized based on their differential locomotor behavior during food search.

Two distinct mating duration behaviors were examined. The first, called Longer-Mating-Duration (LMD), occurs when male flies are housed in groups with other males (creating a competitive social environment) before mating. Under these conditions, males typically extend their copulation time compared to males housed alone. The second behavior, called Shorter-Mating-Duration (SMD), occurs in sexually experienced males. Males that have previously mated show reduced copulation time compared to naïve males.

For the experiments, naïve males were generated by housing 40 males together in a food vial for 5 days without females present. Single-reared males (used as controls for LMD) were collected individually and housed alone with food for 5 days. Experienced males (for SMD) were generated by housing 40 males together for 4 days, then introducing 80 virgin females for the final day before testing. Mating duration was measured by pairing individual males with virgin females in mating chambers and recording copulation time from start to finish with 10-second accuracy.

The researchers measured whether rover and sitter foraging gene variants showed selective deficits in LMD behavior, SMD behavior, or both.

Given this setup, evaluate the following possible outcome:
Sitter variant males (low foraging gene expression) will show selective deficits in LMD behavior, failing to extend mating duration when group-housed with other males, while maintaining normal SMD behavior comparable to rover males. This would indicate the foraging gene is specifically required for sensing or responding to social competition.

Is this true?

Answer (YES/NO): NO